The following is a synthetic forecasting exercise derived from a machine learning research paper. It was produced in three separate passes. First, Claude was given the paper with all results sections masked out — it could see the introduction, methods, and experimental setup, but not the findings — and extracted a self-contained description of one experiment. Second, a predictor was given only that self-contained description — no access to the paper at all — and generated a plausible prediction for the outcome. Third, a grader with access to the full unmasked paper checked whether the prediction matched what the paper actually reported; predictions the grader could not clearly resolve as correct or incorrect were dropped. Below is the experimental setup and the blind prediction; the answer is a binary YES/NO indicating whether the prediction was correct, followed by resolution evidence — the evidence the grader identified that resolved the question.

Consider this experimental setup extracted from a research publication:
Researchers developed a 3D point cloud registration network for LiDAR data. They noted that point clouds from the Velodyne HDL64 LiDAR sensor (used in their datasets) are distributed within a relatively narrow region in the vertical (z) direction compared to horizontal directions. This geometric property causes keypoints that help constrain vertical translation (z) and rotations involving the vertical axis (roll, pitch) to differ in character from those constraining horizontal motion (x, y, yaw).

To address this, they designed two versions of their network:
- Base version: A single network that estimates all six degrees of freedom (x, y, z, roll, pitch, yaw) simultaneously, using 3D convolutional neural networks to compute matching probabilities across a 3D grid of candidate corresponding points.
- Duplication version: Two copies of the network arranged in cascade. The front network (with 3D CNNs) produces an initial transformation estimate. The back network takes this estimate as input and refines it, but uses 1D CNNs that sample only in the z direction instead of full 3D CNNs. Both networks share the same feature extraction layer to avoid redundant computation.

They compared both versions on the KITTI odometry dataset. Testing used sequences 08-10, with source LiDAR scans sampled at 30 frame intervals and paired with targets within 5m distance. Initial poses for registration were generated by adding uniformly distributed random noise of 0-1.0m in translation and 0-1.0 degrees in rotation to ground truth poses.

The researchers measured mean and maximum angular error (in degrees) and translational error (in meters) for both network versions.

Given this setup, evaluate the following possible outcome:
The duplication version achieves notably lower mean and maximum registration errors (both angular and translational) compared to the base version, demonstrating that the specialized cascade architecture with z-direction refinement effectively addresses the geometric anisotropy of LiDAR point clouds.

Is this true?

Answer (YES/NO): NO